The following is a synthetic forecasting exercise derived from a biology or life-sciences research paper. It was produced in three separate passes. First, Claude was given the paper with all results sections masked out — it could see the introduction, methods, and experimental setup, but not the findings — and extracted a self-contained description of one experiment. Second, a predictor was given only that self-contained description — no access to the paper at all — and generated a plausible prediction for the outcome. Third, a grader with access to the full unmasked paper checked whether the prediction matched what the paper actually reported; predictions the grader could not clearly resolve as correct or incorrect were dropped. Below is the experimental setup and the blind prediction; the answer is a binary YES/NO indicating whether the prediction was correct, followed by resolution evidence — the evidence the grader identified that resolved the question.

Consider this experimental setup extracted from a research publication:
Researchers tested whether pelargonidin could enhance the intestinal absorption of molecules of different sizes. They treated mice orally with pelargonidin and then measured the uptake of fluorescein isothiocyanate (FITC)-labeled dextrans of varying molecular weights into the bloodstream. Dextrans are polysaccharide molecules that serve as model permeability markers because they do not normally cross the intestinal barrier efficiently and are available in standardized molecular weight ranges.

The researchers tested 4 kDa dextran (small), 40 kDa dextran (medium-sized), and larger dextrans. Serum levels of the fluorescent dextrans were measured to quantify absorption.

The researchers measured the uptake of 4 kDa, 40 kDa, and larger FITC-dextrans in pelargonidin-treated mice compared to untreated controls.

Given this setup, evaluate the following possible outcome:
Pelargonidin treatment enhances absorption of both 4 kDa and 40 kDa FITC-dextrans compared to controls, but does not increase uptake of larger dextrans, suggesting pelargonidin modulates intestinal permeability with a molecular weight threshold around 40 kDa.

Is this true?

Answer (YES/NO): NO